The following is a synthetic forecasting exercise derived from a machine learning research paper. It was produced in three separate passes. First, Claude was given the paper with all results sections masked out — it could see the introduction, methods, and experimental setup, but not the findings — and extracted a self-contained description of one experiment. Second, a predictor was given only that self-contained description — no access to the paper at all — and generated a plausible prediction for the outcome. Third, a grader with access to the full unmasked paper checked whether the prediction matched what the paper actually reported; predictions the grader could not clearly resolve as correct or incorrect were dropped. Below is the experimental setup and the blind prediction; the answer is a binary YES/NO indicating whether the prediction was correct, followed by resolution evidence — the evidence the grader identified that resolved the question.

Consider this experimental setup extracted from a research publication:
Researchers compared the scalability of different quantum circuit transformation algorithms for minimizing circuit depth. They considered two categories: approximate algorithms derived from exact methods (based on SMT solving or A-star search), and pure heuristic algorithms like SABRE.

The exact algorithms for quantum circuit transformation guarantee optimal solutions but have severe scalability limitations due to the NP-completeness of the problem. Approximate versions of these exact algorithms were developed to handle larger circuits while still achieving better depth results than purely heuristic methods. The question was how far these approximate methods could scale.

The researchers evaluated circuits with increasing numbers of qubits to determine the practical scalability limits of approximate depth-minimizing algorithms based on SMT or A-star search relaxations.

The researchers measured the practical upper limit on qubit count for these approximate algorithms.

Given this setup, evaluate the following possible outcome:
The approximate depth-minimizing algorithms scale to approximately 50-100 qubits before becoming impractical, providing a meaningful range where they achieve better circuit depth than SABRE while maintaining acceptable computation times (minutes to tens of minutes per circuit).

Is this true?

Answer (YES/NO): NO